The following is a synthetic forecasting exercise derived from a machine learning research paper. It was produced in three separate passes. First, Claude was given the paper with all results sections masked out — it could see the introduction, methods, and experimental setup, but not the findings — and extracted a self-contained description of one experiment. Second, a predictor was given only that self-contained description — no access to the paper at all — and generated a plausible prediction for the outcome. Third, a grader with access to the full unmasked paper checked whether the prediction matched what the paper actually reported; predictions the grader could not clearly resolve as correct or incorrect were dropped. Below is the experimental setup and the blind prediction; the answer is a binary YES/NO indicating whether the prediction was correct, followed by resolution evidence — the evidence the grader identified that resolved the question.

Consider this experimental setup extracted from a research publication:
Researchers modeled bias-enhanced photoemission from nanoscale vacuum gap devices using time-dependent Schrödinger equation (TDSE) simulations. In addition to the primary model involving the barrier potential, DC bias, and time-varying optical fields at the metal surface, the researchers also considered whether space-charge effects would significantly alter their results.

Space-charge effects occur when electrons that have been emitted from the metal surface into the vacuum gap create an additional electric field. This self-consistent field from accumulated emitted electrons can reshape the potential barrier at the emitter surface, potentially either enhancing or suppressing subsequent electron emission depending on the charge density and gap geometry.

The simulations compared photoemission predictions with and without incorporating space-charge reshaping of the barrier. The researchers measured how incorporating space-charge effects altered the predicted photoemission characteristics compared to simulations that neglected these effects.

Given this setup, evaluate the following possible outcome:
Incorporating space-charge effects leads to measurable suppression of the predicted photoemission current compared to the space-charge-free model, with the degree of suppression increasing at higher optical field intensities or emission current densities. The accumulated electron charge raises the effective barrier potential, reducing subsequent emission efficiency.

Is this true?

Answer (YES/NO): NO